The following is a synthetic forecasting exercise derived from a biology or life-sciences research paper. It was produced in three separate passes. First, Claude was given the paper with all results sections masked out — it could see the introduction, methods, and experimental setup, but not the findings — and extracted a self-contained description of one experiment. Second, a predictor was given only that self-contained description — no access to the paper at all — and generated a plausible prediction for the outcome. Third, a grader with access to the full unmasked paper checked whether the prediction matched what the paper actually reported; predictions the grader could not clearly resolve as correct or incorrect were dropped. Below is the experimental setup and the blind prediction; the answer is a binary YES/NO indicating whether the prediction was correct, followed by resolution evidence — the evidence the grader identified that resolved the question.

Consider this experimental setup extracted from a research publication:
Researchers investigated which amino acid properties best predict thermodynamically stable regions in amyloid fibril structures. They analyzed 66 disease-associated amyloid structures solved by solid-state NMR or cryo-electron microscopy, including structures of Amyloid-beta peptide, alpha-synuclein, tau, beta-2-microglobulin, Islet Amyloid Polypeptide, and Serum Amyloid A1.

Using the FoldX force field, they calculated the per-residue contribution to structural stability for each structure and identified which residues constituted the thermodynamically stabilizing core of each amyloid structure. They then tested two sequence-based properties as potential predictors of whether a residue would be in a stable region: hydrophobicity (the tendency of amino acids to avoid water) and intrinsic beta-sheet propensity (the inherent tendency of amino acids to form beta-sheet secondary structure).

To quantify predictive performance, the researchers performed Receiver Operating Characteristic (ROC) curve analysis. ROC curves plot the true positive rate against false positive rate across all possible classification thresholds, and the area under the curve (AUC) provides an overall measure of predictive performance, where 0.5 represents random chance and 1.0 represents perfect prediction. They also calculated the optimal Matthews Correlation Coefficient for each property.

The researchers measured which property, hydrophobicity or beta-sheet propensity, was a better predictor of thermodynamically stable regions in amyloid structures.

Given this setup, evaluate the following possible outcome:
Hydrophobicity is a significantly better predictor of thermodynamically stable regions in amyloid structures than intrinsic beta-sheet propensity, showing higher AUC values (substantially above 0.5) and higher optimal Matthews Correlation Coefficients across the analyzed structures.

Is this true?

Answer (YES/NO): NO